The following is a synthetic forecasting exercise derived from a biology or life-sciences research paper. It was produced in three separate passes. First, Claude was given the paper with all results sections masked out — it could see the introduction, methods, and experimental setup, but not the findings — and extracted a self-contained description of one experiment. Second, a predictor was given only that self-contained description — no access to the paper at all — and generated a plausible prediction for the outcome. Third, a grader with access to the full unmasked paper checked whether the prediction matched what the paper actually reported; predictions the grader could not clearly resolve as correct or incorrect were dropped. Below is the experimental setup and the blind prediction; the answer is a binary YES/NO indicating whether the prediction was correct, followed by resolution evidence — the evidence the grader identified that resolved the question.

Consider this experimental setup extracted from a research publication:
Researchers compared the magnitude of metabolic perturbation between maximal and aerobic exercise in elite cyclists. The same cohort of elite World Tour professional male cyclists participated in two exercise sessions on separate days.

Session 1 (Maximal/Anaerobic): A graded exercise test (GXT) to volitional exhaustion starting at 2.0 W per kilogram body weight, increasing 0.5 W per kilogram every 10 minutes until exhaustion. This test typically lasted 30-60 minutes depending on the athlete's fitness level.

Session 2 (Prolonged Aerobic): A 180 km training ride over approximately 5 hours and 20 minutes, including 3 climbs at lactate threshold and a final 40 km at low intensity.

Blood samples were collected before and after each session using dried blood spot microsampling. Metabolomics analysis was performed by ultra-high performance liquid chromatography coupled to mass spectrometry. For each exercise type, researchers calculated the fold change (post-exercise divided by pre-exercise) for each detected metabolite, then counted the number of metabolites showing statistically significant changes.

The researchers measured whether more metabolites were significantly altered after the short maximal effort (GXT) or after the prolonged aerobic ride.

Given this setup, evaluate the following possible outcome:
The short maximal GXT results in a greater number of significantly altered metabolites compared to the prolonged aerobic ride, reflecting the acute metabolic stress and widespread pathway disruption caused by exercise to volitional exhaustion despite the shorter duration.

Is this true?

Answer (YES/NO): YES